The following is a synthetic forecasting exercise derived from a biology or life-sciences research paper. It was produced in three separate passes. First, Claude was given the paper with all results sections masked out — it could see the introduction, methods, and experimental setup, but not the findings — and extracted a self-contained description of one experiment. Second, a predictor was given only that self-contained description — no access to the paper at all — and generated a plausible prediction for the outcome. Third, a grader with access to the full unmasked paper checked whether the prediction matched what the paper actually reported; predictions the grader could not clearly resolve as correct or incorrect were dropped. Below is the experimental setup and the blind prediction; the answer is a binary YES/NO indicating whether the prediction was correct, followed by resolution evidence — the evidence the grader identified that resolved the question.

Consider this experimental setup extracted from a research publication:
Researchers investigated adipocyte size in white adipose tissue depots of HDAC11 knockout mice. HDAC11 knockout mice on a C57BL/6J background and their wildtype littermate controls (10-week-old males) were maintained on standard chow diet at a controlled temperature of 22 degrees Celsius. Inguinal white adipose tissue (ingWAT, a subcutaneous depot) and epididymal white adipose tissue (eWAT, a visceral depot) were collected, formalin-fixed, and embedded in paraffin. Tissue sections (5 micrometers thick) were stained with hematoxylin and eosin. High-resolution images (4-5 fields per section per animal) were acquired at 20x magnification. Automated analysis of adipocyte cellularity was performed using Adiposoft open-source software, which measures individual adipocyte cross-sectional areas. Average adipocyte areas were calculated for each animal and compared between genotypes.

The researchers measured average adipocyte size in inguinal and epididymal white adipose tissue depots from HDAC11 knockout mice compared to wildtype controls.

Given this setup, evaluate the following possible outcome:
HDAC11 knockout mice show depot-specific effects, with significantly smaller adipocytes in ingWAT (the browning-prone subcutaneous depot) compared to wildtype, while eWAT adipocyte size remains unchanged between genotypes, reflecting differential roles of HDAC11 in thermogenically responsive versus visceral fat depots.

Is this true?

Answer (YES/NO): NO